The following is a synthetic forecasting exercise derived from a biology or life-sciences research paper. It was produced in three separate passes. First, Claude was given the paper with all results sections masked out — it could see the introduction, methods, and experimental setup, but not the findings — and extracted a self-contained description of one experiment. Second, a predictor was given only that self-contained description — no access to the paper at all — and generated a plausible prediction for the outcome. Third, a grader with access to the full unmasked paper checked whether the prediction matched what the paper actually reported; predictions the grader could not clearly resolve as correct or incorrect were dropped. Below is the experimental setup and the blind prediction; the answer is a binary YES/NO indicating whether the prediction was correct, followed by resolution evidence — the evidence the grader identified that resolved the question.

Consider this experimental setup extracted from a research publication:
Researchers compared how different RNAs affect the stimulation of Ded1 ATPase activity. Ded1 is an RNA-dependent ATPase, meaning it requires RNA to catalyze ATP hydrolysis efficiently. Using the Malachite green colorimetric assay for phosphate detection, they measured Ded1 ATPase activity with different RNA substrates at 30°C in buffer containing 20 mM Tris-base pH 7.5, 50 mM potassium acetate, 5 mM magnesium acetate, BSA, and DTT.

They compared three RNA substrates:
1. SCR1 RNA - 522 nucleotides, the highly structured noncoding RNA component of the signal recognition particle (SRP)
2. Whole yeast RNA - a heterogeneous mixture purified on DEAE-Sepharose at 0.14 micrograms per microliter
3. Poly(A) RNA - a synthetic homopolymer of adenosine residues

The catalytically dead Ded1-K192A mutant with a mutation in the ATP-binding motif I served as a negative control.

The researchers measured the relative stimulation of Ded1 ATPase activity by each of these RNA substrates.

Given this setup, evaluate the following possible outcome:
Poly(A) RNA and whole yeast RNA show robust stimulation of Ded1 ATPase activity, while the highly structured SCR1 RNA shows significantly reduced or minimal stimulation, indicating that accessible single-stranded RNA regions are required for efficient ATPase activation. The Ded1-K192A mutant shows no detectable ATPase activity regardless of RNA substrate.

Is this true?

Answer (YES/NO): NO